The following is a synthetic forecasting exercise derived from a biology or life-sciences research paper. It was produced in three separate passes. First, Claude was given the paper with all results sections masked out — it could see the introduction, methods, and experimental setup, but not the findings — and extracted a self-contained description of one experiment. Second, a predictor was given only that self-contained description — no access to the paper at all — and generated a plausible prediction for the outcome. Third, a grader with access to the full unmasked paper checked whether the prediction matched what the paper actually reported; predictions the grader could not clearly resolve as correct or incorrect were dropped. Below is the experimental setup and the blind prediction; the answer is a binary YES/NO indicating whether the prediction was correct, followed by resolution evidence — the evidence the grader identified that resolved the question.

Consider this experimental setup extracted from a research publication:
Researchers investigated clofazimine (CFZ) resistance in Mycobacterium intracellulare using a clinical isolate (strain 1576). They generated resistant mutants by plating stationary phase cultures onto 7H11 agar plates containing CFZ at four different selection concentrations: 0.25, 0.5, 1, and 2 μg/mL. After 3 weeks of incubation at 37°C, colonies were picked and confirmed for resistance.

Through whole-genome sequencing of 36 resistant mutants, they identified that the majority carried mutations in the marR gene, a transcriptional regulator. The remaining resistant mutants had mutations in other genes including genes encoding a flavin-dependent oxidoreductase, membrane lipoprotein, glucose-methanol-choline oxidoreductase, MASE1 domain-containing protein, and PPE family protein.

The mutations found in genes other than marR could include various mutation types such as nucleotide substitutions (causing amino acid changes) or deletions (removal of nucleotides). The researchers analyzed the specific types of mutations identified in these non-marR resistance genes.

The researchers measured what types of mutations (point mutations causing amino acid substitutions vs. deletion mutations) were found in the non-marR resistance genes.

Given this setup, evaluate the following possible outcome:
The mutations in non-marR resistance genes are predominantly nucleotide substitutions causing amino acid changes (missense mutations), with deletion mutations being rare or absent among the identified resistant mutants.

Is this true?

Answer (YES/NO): NO